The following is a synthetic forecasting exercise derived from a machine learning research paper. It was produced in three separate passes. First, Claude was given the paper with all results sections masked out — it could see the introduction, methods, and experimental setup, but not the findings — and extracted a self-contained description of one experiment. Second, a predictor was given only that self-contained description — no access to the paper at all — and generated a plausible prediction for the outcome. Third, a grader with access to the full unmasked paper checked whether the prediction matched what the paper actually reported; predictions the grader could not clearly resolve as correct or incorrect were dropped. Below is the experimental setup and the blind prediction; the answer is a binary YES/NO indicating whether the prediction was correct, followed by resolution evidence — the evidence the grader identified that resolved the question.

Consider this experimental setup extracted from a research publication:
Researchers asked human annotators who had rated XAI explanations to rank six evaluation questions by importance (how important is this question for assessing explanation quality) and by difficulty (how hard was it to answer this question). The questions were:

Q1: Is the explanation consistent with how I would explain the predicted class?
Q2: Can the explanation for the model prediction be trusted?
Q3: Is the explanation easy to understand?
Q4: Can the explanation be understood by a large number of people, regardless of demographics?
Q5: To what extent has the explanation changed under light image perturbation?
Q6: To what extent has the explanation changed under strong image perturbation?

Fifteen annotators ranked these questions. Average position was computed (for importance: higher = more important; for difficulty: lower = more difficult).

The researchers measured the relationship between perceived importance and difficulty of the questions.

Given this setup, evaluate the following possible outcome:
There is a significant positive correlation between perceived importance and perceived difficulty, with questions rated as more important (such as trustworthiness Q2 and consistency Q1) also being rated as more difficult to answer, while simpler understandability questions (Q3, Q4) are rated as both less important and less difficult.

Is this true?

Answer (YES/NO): NO